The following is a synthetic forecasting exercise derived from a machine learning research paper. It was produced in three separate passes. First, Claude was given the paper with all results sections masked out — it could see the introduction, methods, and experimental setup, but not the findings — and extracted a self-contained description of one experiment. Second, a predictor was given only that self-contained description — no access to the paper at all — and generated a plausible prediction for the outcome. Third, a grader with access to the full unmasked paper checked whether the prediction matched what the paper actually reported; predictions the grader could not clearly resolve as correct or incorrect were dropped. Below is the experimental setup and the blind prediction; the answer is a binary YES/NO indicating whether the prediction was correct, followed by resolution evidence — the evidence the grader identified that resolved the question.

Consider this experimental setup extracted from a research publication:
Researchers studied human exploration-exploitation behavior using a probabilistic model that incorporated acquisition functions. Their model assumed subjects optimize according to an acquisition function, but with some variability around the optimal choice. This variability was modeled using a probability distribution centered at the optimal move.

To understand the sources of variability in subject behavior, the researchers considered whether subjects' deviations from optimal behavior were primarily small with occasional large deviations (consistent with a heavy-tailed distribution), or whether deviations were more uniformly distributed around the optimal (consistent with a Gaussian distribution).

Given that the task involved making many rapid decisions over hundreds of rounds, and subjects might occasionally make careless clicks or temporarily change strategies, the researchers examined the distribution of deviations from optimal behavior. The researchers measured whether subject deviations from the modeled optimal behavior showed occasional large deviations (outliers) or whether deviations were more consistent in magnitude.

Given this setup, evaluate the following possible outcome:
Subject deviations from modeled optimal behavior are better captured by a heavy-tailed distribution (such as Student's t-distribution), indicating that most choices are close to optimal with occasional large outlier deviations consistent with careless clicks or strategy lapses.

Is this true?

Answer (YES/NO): YES